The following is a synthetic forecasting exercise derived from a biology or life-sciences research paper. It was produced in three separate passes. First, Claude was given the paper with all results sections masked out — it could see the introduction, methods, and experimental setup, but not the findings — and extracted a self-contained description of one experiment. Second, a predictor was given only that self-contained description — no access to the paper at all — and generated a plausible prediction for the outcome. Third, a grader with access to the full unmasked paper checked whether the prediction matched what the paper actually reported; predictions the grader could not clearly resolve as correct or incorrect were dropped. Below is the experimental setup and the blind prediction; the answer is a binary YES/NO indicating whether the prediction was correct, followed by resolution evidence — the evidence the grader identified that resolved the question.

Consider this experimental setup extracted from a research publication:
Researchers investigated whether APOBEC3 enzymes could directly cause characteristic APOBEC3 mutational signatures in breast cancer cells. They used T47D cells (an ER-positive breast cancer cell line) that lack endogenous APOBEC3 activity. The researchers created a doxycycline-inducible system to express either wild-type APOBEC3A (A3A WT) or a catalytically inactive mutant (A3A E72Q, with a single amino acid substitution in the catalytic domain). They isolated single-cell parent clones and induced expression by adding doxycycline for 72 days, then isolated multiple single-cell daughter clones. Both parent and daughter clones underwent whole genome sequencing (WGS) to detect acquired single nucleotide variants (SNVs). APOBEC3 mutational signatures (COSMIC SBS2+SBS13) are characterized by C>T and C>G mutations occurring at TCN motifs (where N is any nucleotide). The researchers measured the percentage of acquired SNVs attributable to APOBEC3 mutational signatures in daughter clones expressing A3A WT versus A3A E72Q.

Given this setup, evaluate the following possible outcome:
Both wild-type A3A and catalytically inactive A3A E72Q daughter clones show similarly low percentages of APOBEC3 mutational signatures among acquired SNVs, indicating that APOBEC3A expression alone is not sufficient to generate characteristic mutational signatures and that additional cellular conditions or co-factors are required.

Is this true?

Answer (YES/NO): NO